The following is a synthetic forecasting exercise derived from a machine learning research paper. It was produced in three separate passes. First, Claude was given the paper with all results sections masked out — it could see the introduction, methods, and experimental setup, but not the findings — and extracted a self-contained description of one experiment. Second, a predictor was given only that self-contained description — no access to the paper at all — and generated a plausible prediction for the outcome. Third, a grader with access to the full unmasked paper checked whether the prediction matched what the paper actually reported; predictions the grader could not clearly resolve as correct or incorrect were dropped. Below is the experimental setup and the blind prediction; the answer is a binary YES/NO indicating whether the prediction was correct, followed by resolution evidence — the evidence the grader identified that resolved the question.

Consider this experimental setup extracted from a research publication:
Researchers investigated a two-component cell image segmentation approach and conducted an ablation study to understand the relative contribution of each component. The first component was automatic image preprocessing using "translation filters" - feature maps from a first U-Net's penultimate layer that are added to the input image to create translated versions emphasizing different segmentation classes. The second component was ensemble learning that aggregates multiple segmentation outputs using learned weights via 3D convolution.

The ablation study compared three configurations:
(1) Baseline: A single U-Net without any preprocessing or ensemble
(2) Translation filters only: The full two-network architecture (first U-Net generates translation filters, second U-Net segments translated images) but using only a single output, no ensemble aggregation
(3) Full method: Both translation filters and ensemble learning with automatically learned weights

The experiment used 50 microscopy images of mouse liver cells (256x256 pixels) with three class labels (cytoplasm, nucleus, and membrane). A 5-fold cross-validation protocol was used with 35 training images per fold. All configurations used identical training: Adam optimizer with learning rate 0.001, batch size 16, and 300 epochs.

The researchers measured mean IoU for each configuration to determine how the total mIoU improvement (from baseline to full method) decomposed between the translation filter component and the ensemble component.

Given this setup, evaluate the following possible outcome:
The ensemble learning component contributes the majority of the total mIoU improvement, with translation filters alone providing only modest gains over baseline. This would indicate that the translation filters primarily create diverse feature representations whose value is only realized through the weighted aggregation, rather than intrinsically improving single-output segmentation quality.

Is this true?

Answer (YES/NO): NO